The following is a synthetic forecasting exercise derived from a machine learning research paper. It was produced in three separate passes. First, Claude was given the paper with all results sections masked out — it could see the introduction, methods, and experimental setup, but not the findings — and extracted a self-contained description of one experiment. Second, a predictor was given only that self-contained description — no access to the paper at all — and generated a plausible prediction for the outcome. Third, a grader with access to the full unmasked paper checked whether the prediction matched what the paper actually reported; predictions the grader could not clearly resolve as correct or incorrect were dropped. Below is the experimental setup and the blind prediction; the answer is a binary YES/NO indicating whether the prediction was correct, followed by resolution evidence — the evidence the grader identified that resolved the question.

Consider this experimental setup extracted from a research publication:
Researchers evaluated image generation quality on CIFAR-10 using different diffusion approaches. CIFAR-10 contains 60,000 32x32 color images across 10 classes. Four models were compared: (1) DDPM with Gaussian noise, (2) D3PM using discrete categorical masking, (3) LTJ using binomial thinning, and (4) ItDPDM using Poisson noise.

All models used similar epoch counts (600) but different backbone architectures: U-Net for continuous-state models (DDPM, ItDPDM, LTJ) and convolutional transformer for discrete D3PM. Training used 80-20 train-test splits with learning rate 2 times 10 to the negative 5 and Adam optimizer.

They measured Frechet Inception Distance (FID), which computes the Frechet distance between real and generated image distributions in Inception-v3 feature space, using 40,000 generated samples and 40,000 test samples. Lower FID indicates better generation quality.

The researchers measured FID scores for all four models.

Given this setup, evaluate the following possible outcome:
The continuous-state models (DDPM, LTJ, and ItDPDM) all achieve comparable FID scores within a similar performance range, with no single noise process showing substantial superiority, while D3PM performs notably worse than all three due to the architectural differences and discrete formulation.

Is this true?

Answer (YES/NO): NO